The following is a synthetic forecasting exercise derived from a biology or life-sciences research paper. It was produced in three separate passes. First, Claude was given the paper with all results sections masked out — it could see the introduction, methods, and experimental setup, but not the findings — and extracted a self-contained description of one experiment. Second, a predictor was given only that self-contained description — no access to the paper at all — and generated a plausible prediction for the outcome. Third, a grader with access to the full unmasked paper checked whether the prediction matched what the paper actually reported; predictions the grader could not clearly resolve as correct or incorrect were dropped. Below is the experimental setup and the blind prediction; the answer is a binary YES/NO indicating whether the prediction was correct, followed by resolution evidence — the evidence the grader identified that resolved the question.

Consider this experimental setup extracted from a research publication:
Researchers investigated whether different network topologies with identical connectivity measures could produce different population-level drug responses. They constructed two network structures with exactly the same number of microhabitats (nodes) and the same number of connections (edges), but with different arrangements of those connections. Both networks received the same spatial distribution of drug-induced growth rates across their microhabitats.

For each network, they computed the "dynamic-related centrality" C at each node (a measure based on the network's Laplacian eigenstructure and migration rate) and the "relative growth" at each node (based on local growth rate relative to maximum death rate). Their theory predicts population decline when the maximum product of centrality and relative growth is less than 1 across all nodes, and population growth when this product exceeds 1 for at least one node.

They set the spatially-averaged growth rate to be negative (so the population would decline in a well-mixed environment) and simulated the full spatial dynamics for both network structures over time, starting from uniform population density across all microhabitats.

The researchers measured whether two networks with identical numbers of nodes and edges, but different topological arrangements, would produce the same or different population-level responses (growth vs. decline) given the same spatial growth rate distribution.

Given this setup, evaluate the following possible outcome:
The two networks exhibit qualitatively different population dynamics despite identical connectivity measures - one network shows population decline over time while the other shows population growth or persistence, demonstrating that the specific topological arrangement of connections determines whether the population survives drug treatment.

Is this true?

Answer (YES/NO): YES